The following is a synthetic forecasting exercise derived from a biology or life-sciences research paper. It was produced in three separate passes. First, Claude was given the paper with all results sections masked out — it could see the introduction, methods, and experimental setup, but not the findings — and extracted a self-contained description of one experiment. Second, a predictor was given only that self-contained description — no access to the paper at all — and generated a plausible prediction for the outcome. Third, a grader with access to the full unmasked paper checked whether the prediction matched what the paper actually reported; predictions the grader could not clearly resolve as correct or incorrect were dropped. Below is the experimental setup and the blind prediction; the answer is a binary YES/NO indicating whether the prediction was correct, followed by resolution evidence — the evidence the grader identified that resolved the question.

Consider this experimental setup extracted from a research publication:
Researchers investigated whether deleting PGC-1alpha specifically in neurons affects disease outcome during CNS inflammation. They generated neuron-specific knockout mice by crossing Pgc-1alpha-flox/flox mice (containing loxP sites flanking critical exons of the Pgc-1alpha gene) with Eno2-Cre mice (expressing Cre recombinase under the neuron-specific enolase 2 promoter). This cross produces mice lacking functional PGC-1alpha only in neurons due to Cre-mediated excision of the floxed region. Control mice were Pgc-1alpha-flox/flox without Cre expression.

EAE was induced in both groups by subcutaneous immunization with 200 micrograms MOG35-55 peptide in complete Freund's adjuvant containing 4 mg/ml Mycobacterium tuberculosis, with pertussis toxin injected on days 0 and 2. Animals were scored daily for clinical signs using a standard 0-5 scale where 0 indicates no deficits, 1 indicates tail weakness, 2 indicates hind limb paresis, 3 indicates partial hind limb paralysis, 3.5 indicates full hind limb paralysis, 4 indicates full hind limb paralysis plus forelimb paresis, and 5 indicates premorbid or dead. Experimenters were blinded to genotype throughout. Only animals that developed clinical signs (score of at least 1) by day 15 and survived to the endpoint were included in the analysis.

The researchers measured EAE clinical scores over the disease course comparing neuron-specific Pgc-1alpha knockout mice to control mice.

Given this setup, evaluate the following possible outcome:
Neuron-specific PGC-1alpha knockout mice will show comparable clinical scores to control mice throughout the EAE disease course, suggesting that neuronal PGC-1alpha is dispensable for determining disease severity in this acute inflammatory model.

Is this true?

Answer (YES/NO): NO